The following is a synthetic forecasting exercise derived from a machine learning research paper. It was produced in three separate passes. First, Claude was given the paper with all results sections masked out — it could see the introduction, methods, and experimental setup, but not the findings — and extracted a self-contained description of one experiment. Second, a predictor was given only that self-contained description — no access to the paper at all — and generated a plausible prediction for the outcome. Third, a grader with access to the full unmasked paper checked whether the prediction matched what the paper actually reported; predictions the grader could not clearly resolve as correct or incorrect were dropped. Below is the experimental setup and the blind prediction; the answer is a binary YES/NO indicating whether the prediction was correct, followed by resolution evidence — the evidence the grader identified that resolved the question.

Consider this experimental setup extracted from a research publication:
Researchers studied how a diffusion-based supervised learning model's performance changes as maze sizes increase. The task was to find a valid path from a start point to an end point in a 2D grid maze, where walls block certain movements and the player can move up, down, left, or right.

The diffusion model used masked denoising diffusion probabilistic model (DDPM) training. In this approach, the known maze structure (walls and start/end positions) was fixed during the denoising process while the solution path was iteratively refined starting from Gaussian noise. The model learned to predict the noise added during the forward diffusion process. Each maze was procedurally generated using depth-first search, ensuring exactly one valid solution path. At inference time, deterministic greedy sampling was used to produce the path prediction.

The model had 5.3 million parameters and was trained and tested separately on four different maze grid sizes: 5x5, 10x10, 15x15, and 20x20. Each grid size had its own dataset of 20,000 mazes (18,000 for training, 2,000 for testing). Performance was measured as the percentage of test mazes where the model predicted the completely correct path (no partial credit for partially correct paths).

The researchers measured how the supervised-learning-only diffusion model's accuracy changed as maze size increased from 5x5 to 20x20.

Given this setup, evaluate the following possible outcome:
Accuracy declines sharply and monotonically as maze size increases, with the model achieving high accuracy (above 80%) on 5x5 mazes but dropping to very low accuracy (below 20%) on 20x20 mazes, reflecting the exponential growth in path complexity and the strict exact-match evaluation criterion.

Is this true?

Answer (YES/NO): NO